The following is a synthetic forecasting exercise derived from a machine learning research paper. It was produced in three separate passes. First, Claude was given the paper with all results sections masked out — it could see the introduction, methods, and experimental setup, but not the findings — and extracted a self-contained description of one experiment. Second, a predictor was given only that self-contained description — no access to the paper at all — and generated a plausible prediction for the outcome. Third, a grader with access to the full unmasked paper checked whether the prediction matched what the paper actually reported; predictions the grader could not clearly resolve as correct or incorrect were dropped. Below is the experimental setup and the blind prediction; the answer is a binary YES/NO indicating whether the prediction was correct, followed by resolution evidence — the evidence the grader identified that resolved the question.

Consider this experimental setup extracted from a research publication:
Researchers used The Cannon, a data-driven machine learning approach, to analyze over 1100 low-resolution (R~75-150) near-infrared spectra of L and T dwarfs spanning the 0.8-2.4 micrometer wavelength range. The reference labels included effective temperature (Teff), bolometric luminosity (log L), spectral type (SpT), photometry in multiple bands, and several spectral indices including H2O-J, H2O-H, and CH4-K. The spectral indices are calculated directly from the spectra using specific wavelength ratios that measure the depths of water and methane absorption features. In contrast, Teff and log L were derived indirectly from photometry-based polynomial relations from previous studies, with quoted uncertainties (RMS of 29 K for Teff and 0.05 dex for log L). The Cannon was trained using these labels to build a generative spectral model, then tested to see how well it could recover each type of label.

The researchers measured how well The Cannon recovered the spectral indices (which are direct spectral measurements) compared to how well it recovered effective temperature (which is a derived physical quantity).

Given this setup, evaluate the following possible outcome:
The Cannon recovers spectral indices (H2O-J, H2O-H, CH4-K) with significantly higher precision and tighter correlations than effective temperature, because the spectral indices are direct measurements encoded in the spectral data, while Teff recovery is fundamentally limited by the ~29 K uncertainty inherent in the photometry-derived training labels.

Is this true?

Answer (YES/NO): NO